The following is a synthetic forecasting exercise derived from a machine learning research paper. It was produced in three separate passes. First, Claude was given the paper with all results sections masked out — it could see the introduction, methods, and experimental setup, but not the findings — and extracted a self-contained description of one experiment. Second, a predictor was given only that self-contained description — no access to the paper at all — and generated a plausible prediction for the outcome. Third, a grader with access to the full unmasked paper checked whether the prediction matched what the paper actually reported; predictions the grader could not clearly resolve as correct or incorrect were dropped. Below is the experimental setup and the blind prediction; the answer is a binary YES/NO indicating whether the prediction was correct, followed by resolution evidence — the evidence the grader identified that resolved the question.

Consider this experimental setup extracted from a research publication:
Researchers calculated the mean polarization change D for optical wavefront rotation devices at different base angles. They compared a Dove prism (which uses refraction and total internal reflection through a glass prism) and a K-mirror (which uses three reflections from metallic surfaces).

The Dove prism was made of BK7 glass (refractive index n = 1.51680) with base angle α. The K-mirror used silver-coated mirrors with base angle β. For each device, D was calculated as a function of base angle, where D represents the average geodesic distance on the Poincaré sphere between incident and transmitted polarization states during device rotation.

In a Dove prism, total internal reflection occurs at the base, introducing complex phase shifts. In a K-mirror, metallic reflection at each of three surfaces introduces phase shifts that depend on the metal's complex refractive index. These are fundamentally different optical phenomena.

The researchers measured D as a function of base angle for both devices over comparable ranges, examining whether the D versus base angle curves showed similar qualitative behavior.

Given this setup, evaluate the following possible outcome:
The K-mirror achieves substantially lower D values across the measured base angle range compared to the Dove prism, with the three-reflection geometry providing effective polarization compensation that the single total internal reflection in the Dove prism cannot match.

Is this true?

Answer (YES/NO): YES